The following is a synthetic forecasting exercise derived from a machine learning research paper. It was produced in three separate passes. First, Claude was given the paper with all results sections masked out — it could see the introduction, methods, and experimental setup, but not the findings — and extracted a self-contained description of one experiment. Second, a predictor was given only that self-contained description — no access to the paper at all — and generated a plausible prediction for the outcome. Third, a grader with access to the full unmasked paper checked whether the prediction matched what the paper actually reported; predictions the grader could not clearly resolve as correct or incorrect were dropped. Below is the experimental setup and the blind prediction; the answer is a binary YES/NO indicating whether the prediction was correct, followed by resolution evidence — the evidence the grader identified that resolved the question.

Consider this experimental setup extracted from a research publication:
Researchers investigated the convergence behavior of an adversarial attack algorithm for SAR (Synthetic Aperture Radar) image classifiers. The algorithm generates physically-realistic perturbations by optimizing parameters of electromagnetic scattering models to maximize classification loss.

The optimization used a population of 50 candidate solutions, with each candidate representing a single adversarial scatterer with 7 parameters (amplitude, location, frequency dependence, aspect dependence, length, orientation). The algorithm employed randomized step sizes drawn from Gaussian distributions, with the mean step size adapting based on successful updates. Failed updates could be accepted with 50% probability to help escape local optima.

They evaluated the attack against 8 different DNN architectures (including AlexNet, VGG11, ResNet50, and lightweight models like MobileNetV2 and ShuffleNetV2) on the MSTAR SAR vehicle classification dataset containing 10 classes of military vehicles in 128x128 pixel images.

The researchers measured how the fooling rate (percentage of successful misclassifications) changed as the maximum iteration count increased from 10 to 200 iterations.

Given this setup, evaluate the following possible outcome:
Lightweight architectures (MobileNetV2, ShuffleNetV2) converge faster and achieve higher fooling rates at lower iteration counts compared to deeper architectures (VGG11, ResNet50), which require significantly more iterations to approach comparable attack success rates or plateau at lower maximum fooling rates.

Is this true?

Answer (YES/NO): NO